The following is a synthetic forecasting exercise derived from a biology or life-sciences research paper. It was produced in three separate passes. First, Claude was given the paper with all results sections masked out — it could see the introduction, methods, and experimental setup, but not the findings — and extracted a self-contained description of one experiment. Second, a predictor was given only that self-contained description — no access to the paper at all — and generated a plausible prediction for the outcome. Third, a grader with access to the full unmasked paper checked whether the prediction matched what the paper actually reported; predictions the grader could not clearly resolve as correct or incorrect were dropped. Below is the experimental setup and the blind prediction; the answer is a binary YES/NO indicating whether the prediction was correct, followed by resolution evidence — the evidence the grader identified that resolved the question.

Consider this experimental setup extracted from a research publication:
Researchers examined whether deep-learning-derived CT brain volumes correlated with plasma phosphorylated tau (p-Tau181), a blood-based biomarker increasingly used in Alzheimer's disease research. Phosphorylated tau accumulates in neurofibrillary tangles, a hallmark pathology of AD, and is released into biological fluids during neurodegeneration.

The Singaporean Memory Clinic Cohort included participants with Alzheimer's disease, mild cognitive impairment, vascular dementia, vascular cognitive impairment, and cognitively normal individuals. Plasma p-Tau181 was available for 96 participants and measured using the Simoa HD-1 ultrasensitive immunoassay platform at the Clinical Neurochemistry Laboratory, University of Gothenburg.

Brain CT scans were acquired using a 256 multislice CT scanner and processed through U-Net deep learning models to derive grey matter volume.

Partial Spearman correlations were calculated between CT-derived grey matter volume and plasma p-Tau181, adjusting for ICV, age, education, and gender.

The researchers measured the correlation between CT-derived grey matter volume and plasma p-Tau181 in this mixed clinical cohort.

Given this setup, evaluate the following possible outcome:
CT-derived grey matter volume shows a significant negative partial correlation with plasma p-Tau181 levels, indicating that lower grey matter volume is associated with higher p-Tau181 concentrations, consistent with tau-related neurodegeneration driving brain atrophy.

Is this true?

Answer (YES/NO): YES